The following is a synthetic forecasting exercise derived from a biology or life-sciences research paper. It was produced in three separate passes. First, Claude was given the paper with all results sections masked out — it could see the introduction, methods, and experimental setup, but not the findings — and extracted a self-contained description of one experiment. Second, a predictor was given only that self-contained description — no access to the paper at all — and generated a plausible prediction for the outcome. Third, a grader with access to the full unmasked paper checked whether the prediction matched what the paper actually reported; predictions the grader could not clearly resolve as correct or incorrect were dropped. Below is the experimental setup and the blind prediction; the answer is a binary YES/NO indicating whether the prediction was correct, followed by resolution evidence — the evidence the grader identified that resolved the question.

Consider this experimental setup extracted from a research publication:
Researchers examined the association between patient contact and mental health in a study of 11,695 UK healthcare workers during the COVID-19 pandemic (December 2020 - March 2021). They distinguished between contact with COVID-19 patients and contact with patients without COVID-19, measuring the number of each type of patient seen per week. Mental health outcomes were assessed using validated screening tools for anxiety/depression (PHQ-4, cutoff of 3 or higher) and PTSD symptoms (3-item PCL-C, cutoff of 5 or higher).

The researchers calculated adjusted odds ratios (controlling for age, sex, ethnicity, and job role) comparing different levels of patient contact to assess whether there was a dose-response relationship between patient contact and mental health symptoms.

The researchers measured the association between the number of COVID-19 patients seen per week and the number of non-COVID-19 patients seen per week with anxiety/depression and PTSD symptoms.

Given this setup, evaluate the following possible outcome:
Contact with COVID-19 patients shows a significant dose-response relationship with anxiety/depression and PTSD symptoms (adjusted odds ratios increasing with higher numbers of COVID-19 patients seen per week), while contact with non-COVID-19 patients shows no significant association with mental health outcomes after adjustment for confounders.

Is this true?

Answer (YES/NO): YES